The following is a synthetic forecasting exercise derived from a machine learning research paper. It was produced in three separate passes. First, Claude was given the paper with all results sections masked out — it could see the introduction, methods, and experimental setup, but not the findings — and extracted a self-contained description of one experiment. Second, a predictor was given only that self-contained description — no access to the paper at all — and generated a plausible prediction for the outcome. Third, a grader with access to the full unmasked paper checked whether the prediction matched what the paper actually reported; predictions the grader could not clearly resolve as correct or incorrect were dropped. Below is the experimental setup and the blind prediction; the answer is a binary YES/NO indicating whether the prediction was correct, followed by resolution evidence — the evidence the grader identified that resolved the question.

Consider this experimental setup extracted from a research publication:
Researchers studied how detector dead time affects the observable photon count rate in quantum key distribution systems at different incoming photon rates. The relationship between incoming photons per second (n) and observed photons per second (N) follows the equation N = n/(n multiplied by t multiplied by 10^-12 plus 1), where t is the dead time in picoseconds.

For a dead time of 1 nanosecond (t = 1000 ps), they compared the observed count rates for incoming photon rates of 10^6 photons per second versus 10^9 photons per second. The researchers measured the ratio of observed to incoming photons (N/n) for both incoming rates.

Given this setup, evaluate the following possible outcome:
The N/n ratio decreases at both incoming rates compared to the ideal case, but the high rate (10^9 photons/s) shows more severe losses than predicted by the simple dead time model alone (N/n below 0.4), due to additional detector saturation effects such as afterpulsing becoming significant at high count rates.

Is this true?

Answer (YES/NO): NO